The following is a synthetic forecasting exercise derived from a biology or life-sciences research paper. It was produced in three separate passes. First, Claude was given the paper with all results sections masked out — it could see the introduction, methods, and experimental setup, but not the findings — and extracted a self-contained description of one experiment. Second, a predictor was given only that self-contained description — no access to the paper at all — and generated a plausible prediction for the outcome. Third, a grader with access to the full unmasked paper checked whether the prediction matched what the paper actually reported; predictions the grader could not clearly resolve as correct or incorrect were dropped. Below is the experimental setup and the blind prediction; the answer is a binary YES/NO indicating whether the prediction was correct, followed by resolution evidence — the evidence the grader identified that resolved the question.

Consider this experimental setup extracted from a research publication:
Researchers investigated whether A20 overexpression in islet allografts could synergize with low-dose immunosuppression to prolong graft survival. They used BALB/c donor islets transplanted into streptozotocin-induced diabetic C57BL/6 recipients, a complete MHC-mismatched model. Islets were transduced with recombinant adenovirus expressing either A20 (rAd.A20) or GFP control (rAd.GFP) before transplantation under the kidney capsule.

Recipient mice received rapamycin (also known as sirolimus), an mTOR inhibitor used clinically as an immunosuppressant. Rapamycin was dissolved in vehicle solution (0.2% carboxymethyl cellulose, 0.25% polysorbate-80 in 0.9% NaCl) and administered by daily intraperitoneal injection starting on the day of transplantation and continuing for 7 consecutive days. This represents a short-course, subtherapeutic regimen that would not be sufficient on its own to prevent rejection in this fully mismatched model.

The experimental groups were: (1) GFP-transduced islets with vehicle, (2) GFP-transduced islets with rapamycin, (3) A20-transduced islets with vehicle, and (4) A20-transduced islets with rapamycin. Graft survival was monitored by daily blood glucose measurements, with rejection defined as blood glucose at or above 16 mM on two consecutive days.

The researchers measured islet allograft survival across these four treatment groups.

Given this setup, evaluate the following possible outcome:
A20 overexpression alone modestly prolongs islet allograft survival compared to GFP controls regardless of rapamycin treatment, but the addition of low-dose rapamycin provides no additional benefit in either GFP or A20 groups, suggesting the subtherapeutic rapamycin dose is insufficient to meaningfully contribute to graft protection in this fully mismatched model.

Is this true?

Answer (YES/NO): NO